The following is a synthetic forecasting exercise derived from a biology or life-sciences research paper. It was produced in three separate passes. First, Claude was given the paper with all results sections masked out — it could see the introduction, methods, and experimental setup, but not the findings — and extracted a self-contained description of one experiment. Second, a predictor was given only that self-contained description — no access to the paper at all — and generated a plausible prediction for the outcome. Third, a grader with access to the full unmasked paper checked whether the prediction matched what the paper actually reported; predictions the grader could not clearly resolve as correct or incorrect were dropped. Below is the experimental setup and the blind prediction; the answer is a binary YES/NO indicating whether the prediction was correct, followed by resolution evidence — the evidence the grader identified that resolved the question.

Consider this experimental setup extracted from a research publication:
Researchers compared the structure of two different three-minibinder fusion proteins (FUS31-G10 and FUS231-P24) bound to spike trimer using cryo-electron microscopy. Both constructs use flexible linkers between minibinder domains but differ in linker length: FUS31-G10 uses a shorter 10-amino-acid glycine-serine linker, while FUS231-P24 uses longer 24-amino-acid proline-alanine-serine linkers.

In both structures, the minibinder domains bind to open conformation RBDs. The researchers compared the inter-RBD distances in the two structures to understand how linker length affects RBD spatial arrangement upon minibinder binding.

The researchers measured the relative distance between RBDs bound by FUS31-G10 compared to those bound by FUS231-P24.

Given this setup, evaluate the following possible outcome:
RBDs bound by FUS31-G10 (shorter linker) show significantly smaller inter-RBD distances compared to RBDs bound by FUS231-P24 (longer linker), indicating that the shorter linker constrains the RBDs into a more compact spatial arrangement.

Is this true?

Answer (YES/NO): YES